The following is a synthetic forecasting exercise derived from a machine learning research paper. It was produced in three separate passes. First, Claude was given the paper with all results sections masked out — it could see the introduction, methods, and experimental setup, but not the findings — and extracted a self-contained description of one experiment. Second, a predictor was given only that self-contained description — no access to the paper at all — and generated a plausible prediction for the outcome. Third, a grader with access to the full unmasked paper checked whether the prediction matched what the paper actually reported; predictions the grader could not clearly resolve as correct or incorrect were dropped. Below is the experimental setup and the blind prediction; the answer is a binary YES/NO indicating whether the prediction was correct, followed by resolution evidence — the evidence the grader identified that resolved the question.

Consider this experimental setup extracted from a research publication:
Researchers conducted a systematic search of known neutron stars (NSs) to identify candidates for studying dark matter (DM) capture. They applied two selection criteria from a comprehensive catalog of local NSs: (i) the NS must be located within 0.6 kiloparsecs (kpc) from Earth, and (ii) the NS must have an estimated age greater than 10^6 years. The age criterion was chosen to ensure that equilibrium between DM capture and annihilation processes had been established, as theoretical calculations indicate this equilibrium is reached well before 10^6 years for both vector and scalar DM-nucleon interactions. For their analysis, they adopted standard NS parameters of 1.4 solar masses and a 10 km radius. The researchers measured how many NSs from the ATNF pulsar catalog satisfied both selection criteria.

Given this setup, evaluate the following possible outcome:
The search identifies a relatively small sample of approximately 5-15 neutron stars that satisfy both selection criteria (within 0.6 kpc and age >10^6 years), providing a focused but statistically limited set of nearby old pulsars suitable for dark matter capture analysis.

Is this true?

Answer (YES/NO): YES